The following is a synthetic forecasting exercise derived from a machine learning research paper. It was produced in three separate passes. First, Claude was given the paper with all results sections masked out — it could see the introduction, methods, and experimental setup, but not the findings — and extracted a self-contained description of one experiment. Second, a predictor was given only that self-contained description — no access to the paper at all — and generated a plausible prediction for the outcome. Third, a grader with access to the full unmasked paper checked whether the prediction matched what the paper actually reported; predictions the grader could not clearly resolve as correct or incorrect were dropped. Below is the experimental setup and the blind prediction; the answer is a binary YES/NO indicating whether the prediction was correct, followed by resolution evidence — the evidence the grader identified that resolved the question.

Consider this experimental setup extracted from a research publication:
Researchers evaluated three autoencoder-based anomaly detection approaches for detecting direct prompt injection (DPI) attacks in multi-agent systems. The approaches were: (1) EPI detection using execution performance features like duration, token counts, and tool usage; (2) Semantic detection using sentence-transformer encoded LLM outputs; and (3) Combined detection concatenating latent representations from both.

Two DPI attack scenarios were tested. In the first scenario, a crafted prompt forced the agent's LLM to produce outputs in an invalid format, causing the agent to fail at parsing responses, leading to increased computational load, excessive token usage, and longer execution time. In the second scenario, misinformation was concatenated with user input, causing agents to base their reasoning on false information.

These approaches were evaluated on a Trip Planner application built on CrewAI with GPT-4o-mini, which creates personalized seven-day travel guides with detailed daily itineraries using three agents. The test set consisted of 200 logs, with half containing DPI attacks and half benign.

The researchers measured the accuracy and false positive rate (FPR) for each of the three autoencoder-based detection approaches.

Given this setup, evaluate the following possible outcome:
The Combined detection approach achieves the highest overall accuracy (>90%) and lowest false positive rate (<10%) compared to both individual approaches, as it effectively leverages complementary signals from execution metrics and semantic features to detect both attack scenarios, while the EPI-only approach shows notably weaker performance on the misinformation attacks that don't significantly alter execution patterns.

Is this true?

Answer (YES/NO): NO